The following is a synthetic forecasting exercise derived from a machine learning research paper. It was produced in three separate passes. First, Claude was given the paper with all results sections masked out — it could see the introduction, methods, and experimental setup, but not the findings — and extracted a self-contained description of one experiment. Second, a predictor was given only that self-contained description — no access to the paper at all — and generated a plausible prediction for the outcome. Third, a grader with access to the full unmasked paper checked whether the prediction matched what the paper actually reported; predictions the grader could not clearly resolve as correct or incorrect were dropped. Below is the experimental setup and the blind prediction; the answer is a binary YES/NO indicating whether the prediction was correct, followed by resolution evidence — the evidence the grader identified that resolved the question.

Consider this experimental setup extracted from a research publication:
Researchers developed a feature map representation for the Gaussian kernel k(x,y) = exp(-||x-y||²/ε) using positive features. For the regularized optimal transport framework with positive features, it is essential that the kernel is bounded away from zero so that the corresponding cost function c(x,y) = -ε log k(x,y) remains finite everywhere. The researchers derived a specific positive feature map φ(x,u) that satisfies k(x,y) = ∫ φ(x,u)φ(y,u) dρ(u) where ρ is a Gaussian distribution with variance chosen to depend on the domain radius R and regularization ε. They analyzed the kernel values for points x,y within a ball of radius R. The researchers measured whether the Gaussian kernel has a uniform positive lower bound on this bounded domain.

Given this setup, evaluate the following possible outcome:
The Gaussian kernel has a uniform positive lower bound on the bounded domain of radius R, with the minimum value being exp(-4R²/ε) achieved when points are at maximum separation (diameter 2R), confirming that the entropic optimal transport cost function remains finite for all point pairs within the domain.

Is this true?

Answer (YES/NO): YES